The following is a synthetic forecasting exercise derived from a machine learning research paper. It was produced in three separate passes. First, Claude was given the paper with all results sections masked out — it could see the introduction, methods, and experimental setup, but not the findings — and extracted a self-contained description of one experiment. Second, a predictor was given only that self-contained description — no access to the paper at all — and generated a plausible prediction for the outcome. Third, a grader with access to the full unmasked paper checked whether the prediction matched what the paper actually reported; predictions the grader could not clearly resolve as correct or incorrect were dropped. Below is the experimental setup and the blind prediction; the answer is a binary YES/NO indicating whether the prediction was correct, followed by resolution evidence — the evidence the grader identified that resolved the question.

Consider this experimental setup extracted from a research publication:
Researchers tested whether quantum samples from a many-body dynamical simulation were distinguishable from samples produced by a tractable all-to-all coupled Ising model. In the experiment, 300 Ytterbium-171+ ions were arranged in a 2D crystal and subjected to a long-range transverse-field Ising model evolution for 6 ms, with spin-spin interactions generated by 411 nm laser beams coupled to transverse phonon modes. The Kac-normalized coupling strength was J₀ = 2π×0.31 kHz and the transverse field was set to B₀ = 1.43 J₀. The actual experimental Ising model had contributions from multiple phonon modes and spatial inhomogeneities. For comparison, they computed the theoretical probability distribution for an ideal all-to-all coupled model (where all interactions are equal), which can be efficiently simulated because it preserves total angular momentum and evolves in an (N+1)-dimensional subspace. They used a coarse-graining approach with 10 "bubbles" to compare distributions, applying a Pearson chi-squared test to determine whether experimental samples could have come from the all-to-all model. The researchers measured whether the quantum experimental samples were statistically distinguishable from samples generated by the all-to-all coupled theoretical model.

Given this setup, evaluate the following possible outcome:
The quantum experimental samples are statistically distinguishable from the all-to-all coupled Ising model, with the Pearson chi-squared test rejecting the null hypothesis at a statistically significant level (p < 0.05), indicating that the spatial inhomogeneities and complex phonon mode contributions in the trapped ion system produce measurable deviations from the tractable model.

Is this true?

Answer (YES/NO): YES